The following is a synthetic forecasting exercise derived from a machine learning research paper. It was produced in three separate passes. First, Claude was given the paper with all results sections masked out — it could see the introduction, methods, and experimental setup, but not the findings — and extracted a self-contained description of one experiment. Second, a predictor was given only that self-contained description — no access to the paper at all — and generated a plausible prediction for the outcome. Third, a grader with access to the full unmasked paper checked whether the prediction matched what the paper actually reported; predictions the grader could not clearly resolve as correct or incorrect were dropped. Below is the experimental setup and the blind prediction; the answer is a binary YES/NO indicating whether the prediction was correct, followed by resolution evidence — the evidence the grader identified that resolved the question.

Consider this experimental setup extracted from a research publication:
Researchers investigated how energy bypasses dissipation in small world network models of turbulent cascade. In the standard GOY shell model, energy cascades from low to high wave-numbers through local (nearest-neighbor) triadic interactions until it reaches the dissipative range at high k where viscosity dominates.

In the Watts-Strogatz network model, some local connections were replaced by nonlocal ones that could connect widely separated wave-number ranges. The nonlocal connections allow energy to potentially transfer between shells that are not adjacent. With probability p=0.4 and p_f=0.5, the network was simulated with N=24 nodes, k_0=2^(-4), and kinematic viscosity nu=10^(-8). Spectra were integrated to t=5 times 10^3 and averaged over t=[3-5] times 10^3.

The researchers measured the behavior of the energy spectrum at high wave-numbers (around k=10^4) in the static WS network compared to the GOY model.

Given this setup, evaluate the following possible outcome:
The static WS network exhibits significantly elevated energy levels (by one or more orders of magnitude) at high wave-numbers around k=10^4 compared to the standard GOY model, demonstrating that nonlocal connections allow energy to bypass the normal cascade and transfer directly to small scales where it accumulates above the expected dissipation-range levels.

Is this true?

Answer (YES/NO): NO